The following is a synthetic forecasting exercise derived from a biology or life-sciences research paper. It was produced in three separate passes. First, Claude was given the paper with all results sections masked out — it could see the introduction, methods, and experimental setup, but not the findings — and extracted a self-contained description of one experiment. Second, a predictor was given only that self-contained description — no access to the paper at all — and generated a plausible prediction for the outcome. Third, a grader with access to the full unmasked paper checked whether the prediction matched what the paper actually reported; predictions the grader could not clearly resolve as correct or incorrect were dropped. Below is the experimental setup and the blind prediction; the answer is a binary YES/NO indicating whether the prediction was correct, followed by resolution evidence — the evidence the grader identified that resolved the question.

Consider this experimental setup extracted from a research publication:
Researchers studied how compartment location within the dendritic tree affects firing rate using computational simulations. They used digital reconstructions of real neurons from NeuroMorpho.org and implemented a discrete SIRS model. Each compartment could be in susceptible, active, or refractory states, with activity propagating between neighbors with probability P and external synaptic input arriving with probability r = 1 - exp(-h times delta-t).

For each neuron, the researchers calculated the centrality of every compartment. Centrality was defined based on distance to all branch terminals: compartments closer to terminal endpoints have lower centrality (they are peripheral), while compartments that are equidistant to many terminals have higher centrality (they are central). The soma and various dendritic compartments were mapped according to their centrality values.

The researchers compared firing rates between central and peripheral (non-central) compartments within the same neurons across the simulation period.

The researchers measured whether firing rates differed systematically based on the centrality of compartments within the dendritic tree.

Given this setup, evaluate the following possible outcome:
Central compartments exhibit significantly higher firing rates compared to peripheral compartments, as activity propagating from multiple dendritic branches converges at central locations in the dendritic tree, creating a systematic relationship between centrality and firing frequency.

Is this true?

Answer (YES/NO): YES